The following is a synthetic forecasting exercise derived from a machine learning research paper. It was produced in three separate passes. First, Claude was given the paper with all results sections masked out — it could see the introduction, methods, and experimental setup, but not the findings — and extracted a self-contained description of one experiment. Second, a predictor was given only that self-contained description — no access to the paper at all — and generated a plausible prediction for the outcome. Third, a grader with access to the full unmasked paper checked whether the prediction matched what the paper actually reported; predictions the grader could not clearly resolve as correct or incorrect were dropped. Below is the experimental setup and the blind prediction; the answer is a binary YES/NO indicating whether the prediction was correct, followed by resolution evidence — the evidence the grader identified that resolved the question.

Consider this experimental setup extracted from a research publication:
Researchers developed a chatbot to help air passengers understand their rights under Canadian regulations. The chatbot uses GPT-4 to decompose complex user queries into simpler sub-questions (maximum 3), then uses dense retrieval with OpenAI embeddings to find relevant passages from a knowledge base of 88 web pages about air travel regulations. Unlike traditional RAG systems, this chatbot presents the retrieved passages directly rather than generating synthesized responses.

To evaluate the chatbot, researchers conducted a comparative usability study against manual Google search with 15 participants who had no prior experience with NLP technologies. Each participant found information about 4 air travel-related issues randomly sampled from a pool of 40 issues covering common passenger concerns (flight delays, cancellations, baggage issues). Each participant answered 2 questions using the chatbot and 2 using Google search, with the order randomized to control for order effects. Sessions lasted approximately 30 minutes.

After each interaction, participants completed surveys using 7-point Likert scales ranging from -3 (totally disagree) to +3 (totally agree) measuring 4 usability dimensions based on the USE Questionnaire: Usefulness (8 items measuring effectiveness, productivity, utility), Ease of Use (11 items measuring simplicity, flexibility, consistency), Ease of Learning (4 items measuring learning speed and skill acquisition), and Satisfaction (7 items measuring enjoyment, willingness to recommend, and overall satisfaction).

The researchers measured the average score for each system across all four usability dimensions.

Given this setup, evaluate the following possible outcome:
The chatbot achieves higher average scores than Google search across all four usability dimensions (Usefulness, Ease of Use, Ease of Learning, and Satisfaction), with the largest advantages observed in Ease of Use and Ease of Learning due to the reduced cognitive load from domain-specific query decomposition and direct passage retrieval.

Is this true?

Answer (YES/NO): NO